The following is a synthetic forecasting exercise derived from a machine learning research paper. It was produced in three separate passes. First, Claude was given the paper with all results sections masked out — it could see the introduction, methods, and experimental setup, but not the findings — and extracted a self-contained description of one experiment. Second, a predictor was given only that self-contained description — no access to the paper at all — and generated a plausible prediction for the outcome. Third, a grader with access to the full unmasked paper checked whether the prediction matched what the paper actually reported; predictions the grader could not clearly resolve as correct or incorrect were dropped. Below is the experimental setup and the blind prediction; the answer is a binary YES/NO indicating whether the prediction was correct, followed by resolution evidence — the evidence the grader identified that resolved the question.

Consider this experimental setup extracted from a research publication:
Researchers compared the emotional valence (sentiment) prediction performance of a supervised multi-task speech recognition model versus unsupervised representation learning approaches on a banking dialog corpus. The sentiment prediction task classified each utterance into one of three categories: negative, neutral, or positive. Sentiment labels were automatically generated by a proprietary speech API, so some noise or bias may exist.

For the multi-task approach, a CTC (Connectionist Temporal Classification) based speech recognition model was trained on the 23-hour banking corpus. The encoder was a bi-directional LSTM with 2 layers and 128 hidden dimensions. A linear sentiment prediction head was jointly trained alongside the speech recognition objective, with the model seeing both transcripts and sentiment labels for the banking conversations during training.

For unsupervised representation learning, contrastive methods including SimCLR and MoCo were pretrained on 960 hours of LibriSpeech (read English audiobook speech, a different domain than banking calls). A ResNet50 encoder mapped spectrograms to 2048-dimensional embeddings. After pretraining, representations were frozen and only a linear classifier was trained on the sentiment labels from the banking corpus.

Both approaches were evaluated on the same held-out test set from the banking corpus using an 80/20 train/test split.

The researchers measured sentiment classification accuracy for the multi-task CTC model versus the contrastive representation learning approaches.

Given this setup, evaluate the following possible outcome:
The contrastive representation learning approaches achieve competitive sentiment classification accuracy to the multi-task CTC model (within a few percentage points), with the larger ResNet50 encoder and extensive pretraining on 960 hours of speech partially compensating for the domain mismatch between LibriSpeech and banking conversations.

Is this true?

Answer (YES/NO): NO